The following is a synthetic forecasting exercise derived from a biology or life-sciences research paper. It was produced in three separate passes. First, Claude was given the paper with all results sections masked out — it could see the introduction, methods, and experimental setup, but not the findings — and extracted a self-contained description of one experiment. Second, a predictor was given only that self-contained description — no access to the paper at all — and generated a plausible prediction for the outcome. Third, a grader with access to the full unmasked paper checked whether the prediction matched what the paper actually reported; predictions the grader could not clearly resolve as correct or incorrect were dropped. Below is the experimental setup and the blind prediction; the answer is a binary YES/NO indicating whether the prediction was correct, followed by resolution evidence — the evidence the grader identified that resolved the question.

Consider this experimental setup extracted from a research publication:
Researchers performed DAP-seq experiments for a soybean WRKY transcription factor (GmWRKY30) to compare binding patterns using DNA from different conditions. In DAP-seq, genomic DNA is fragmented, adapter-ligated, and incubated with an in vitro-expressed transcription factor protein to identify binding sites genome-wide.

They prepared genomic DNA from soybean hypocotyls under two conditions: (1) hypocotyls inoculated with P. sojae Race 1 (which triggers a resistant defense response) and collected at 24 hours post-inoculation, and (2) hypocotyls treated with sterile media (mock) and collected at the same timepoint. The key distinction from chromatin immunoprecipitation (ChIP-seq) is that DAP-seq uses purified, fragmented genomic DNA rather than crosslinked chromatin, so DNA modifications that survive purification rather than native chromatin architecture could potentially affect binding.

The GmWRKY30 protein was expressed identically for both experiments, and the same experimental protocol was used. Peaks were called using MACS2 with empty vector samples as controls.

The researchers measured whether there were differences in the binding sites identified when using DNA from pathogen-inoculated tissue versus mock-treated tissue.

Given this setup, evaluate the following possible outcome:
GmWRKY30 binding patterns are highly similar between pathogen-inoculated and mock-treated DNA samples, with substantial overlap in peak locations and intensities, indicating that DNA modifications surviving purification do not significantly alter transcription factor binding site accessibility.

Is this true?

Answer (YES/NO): NO